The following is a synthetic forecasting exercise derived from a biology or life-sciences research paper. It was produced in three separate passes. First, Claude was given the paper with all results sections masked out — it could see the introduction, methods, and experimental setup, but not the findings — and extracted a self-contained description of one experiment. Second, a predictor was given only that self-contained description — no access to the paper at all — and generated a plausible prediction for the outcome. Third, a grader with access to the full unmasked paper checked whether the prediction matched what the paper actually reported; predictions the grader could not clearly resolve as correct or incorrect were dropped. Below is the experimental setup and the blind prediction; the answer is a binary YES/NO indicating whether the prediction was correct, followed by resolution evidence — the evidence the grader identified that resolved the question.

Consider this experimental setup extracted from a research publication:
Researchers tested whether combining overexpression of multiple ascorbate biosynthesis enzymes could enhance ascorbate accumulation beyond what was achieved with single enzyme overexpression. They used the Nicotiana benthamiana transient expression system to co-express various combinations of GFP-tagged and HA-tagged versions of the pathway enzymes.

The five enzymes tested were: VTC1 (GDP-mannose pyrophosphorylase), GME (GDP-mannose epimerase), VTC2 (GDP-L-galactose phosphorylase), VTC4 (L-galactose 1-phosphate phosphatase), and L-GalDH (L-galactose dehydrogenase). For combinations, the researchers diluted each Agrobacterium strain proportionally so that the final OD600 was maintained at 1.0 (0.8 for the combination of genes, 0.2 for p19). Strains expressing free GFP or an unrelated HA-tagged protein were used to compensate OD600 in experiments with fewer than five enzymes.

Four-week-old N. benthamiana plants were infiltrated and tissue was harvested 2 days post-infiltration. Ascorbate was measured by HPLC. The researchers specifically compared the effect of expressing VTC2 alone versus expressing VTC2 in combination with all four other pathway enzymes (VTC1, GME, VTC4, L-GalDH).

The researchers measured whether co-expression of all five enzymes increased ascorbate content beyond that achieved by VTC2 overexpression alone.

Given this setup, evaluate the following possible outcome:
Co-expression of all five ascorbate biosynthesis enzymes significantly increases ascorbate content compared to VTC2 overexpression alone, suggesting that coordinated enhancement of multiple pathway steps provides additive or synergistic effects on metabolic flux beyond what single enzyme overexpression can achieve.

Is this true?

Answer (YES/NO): NO